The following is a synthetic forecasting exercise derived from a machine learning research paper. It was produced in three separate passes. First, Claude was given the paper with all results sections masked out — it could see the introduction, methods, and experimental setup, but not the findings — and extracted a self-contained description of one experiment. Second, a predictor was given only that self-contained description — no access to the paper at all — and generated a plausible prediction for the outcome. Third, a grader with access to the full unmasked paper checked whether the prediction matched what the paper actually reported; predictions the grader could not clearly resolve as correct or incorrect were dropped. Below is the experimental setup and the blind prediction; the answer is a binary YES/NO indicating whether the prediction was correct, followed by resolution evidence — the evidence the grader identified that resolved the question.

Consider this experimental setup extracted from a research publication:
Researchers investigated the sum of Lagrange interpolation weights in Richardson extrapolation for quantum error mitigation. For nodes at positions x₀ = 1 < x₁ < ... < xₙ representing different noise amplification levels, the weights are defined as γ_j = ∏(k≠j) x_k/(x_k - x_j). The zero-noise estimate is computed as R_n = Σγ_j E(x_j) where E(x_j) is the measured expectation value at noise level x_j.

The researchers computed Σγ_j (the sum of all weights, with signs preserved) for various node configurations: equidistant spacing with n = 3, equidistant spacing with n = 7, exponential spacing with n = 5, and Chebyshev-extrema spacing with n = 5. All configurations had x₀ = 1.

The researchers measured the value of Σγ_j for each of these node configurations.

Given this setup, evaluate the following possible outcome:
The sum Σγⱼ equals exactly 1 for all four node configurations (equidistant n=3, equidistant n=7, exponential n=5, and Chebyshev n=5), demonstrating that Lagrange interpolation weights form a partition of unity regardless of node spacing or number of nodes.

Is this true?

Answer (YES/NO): YES